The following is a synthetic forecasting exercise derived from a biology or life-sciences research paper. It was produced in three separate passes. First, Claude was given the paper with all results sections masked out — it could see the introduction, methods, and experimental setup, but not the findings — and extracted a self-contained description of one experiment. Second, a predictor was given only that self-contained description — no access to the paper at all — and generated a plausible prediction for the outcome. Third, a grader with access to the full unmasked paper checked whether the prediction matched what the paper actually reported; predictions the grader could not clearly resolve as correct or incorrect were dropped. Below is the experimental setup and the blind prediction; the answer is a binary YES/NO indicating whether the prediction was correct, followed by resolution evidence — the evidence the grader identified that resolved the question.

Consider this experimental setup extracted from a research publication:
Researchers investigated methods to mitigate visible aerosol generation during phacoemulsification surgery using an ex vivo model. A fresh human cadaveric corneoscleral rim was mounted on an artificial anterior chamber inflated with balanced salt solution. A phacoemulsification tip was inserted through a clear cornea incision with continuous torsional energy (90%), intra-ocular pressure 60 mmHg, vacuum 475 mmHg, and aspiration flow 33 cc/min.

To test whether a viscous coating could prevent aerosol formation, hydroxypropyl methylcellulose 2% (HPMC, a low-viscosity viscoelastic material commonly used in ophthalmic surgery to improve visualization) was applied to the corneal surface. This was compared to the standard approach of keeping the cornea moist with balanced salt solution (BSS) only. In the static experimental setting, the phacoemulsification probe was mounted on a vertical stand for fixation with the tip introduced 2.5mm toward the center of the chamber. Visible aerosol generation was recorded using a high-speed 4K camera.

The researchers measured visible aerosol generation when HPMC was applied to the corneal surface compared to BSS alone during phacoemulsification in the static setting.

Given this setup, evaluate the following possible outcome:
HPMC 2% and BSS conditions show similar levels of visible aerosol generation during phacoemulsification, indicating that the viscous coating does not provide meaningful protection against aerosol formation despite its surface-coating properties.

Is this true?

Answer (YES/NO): NO